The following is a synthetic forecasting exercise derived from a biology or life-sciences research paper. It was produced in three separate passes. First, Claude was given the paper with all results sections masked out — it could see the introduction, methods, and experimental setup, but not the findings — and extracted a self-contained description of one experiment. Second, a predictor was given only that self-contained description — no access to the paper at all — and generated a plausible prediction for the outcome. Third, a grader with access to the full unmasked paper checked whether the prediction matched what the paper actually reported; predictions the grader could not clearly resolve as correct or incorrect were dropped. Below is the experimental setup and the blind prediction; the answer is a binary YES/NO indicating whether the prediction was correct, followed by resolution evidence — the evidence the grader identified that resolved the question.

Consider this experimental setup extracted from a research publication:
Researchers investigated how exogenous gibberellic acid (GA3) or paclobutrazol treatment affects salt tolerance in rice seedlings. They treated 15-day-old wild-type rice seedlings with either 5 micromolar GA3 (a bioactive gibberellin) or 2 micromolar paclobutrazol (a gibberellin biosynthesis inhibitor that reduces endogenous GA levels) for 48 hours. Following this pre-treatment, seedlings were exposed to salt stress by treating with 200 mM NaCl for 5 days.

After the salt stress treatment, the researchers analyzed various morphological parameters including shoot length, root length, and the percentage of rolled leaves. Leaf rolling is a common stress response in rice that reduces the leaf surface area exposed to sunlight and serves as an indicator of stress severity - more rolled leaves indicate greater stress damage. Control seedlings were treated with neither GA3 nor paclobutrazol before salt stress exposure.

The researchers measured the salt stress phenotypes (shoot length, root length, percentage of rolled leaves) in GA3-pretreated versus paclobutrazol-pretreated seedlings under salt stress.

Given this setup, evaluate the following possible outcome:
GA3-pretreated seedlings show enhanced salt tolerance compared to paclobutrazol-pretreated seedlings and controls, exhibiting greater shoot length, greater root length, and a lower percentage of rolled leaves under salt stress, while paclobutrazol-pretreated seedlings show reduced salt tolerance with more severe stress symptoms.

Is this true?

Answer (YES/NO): NO